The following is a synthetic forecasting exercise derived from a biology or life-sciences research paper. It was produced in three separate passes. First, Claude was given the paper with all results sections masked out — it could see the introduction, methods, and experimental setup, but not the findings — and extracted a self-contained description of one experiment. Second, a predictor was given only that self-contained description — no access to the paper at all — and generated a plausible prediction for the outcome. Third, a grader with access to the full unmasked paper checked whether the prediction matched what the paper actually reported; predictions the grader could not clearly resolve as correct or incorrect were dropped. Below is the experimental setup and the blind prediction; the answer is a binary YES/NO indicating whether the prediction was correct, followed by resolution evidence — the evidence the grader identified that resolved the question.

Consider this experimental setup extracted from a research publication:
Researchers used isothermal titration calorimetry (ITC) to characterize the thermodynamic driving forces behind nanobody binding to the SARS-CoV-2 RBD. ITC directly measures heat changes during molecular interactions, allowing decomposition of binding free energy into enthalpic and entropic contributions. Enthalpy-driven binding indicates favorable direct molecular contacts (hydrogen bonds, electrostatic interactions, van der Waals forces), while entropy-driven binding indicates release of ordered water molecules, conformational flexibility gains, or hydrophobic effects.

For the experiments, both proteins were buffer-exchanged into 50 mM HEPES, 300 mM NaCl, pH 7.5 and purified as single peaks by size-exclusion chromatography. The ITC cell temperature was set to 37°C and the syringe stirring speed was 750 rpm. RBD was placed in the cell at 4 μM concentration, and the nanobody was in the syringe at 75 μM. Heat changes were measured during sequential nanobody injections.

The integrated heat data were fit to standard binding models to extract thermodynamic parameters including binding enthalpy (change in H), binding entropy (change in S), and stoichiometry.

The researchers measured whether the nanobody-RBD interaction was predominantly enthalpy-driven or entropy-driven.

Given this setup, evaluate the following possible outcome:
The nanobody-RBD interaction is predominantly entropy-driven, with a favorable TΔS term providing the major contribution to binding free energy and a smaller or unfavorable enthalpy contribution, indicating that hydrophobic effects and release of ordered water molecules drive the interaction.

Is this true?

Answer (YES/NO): NO